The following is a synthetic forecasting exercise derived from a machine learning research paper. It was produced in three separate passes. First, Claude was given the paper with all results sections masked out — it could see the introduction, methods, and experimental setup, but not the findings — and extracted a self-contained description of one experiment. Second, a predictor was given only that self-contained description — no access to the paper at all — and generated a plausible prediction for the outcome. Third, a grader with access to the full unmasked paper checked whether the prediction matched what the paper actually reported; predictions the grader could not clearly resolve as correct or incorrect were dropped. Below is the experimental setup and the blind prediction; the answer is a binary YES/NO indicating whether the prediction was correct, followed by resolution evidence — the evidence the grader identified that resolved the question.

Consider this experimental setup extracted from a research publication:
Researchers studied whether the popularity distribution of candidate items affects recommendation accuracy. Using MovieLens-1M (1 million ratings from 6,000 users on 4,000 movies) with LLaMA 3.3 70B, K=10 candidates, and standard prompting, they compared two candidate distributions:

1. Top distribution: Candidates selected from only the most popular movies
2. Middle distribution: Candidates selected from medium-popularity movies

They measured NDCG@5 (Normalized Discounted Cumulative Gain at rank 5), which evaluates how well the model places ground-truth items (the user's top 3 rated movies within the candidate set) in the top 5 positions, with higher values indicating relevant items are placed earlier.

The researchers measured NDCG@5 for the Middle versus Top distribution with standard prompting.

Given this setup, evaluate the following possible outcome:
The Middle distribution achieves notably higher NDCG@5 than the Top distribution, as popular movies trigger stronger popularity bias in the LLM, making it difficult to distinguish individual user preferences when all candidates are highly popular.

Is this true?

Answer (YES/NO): NO